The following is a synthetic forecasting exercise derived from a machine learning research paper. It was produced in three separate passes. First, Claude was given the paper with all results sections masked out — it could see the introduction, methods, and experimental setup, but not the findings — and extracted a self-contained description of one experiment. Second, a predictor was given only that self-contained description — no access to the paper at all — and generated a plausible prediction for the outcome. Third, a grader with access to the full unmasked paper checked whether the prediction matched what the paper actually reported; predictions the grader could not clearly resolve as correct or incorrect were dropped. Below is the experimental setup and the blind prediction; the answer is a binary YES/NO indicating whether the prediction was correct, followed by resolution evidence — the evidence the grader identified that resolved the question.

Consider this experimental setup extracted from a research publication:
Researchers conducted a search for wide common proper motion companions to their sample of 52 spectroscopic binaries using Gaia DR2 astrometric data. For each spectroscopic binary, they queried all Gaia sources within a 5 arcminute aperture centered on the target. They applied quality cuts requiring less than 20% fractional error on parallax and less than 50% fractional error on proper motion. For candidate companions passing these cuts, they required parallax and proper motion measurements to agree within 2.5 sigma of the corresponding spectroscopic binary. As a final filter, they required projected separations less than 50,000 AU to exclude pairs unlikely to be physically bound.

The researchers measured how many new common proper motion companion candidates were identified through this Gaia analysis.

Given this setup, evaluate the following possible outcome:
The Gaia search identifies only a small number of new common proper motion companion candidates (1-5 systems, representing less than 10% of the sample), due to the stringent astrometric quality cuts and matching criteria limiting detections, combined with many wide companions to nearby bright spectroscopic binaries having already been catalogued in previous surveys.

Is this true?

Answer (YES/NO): YES